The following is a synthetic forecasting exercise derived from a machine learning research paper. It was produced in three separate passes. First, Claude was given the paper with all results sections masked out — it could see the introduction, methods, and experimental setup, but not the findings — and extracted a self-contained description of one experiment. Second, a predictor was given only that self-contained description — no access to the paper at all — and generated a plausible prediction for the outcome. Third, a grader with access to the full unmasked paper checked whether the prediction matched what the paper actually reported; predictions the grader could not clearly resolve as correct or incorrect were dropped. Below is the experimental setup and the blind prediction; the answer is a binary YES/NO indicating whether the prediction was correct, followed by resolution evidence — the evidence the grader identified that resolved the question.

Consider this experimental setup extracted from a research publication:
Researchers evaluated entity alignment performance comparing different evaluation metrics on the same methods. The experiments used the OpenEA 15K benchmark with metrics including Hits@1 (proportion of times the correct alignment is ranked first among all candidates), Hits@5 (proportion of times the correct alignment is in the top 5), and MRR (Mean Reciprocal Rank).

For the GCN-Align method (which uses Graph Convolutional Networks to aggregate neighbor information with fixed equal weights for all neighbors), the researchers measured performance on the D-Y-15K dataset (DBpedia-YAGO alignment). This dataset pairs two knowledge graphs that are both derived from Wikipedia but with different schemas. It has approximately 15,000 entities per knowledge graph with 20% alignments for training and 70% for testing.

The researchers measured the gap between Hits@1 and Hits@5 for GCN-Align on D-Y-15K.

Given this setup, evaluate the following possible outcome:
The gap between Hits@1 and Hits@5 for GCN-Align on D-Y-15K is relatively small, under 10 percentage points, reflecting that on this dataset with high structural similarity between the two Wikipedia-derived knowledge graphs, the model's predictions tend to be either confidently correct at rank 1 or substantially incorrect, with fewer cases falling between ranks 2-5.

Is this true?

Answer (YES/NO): NO